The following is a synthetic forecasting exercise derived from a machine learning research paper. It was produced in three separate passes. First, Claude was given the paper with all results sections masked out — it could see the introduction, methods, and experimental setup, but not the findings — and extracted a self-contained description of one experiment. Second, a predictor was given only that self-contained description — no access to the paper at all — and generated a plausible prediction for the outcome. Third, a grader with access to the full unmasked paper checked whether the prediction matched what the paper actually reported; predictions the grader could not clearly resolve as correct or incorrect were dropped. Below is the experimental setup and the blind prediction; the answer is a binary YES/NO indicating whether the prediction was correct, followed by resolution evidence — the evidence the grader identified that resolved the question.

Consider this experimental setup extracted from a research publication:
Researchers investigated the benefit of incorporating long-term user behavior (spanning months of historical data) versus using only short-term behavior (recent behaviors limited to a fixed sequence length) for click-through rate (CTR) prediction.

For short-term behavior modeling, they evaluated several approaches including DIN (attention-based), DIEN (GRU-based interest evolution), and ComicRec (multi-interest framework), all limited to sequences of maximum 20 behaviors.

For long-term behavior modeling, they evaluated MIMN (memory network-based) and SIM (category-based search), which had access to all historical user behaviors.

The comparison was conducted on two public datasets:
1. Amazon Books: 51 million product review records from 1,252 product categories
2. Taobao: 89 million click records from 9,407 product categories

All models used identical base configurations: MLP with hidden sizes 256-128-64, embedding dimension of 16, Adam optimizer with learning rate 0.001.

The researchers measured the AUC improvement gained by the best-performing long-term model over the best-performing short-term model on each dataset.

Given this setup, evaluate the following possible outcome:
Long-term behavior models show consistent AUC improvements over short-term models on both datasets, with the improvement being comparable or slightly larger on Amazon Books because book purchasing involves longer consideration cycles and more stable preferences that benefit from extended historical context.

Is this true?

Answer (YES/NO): NO